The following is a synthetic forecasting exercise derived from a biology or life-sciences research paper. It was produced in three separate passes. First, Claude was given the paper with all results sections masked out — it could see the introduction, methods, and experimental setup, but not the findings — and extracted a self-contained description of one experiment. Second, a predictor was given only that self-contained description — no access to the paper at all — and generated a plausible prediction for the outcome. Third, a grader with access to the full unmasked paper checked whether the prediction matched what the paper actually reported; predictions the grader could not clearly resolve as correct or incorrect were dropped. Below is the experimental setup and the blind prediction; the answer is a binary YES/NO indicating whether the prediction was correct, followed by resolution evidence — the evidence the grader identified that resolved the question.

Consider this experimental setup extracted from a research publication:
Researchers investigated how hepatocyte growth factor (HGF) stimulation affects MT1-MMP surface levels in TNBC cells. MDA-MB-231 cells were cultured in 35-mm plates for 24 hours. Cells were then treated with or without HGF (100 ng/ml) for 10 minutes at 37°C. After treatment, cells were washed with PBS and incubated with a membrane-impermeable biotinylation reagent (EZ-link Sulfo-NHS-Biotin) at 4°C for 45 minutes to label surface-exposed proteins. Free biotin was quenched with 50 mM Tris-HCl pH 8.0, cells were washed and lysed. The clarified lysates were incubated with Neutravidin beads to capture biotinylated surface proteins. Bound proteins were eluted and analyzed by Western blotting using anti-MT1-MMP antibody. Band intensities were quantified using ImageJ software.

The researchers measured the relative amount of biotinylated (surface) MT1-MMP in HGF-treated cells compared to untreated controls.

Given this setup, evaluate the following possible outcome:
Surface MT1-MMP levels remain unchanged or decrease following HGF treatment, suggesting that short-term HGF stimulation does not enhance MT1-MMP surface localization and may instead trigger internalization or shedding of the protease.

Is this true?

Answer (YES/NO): NO